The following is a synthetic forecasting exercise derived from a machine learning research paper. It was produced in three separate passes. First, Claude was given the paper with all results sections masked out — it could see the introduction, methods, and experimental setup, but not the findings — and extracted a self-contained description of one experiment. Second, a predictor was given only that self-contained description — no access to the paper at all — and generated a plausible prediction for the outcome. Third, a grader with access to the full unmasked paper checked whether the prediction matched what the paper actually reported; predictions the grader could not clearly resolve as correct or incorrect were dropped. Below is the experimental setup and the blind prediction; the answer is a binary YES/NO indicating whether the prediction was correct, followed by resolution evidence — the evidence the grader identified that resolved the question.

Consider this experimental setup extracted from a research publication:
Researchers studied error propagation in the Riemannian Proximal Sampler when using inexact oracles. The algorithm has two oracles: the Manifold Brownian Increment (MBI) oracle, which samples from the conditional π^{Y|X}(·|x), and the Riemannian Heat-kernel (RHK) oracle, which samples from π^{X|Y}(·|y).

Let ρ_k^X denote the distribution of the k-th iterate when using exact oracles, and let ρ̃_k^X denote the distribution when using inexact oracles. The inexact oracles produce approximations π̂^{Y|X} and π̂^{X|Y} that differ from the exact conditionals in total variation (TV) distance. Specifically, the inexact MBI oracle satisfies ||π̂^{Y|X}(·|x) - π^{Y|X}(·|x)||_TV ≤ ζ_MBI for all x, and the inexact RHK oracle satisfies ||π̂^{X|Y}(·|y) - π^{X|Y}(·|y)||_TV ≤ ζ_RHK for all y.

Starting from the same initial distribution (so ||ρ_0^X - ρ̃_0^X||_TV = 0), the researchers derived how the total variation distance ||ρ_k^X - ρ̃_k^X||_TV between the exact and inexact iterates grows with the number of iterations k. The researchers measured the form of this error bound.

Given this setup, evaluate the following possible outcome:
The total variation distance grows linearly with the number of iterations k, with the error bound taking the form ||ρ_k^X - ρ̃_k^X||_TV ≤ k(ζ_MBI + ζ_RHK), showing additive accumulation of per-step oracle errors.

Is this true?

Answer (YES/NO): YES